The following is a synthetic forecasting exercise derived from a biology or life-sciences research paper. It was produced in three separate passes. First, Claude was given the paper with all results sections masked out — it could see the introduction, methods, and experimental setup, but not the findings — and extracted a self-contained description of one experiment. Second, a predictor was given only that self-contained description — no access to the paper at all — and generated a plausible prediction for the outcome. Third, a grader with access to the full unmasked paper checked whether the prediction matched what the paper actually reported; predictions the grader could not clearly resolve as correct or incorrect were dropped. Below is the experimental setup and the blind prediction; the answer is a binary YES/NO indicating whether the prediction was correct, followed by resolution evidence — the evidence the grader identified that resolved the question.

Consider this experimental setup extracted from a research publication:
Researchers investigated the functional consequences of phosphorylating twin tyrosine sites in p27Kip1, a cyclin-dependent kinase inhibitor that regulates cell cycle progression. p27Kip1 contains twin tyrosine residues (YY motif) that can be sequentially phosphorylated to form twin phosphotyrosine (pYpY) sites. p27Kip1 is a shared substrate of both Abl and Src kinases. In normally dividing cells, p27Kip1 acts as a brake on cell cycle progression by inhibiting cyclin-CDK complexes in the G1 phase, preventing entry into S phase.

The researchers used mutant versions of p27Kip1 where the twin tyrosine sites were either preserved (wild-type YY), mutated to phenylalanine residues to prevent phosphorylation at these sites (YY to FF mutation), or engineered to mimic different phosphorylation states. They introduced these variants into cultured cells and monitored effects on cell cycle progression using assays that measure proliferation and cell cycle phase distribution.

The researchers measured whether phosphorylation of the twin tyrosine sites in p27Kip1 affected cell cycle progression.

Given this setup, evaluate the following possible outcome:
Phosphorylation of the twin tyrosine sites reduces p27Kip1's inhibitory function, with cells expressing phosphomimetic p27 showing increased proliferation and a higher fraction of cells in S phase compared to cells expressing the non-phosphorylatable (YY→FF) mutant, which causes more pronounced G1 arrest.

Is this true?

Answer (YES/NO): NO